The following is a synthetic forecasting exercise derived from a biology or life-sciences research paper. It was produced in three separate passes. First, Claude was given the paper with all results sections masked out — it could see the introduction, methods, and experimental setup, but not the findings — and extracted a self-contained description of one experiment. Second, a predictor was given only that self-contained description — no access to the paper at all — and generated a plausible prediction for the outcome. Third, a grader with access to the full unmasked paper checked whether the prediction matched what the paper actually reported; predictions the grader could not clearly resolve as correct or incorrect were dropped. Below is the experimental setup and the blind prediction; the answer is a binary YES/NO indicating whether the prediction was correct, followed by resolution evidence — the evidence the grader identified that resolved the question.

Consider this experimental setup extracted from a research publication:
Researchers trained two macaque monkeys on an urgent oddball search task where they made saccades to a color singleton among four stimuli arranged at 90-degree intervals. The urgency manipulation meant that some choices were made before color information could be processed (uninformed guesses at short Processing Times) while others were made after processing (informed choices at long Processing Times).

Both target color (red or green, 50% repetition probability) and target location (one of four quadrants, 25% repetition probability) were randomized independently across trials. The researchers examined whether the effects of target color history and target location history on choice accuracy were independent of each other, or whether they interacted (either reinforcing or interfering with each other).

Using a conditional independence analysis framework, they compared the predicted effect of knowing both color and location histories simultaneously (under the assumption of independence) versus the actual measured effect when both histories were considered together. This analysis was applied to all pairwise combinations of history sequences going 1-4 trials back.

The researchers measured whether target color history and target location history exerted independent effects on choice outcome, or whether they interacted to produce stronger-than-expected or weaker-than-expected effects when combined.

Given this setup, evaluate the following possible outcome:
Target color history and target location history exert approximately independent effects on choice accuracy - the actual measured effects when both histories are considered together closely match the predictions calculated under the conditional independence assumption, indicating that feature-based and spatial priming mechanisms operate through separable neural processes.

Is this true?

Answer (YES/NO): YES